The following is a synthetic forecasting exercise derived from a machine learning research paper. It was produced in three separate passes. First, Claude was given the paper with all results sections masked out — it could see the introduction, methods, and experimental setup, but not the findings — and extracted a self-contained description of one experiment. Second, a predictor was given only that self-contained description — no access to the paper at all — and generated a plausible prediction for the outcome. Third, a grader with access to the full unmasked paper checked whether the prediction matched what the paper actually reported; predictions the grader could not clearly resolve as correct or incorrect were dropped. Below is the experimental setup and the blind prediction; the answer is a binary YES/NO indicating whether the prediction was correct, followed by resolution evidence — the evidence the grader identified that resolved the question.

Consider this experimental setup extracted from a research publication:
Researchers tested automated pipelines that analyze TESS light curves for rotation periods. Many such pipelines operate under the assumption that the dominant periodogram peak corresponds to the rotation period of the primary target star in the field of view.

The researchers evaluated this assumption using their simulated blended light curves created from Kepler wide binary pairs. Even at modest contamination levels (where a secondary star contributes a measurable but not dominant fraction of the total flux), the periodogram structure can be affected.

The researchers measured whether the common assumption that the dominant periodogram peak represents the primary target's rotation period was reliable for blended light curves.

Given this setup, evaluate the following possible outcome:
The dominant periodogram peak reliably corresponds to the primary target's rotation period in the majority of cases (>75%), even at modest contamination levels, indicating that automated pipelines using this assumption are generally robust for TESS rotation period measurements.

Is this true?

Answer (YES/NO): NO